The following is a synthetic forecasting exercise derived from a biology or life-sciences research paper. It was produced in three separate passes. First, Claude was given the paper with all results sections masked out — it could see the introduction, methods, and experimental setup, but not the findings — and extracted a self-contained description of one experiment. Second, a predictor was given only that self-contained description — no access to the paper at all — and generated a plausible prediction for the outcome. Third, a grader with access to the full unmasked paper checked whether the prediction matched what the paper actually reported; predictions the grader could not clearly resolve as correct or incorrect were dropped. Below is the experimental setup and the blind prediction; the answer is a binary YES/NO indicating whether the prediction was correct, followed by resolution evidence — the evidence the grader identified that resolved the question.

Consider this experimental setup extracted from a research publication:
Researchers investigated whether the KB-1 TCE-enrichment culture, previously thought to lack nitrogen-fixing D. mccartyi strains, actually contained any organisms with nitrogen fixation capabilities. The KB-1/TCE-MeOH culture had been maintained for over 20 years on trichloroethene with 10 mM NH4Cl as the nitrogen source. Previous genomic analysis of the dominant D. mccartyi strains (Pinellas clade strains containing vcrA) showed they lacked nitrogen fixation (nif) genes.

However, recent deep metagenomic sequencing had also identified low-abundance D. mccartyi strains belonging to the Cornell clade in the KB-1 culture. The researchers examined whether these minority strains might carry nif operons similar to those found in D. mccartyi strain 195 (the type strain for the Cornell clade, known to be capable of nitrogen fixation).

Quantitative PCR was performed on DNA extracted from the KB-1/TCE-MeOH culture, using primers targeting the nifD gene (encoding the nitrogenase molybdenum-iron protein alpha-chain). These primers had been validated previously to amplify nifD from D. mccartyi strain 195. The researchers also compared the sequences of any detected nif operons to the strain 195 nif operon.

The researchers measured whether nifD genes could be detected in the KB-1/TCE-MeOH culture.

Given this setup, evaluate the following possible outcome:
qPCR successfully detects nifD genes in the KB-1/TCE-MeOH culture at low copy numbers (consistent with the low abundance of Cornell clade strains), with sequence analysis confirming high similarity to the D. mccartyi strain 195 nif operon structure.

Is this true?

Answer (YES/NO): YES